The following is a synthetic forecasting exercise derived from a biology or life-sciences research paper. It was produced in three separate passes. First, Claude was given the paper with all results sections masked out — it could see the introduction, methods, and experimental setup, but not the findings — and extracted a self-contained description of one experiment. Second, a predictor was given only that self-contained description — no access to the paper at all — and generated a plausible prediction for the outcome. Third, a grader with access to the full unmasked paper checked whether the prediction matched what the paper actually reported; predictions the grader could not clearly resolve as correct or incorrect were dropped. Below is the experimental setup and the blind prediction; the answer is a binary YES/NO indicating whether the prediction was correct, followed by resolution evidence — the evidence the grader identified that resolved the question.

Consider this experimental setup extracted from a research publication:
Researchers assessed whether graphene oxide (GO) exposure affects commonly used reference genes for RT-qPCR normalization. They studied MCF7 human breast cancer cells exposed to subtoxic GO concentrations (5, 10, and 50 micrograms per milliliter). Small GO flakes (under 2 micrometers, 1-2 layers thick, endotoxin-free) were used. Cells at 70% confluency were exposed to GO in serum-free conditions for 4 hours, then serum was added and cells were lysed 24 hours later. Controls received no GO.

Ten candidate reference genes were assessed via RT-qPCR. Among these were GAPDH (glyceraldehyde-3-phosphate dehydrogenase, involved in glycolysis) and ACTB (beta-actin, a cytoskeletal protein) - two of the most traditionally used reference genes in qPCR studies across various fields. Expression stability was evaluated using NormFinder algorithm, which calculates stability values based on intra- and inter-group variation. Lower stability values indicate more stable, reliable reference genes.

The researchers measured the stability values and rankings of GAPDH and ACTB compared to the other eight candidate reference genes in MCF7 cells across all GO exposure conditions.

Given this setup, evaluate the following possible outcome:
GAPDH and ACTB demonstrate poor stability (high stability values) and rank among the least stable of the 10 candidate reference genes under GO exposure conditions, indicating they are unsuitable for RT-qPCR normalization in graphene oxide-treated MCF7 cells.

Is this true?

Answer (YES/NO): NO